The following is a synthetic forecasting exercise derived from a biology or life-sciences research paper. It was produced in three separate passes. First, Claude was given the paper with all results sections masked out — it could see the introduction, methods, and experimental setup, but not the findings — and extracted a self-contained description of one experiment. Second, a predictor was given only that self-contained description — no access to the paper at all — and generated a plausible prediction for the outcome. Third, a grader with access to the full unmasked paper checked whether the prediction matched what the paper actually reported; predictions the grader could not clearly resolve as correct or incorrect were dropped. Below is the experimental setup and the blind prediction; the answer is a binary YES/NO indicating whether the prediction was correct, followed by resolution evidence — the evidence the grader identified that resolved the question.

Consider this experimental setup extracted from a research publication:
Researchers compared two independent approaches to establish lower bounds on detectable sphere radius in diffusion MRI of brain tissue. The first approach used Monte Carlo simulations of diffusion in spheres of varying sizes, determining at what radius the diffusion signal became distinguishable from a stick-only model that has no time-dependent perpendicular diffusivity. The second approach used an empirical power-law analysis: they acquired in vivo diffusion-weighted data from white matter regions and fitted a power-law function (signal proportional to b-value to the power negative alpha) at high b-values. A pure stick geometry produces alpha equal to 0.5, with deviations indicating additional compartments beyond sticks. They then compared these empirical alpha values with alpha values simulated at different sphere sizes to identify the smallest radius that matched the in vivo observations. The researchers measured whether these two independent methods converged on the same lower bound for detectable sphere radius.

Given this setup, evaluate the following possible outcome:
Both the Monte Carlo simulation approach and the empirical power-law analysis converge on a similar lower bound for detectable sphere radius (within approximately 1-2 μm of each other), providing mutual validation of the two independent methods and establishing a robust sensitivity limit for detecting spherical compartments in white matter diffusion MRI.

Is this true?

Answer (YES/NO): NO